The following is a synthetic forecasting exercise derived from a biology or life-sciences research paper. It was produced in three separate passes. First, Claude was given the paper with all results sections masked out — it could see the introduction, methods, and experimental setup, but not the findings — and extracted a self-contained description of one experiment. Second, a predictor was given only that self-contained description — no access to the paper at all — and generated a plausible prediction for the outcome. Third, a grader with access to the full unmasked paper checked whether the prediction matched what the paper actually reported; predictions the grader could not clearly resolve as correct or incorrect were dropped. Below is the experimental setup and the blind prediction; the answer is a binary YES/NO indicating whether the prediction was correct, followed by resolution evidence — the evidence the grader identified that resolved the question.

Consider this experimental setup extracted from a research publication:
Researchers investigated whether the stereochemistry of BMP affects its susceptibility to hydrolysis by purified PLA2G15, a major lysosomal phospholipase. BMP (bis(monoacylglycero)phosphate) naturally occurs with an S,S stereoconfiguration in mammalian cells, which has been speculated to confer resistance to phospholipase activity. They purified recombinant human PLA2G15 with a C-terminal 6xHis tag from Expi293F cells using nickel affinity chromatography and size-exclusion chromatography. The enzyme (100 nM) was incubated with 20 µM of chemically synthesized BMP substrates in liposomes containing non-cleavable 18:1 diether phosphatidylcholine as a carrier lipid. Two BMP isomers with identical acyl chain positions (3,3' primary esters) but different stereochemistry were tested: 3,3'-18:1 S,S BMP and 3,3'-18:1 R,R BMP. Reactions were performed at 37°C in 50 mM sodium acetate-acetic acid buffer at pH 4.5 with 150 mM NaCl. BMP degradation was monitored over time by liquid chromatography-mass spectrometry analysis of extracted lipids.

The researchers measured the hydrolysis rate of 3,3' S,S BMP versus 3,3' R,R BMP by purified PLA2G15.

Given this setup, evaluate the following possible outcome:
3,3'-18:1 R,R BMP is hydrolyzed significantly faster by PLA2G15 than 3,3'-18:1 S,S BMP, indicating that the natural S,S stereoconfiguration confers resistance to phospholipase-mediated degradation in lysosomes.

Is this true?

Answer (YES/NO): NO